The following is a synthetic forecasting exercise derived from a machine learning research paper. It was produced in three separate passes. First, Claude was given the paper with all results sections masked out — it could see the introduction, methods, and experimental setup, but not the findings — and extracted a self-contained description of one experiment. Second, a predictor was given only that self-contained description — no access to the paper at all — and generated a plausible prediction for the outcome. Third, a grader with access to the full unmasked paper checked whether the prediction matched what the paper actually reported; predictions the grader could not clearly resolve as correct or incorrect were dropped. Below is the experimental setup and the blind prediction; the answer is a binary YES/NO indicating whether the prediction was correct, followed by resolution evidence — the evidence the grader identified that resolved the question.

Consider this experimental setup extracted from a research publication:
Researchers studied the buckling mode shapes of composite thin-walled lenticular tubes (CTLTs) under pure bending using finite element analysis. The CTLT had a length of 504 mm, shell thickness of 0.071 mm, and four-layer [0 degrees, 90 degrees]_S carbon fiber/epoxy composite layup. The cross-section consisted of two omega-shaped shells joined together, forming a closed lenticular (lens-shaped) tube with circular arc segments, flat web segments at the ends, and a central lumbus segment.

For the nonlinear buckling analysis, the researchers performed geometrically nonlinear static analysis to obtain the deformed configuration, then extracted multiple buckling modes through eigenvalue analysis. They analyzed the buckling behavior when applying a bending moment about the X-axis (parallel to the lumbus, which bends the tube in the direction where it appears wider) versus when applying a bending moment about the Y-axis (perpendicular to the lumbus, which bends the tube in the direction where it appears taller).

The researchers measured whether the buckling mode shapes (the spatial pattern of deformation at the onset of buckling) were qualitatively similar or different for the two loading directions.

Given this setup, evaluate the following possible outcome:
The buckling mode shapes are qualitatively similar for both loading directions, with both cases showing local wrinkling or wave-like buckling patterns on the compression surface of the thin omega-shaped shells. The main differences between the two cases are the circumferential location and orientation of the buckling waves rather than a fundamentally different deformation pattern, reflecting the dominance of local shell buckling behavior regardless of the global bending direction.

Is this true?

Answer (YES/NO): NO